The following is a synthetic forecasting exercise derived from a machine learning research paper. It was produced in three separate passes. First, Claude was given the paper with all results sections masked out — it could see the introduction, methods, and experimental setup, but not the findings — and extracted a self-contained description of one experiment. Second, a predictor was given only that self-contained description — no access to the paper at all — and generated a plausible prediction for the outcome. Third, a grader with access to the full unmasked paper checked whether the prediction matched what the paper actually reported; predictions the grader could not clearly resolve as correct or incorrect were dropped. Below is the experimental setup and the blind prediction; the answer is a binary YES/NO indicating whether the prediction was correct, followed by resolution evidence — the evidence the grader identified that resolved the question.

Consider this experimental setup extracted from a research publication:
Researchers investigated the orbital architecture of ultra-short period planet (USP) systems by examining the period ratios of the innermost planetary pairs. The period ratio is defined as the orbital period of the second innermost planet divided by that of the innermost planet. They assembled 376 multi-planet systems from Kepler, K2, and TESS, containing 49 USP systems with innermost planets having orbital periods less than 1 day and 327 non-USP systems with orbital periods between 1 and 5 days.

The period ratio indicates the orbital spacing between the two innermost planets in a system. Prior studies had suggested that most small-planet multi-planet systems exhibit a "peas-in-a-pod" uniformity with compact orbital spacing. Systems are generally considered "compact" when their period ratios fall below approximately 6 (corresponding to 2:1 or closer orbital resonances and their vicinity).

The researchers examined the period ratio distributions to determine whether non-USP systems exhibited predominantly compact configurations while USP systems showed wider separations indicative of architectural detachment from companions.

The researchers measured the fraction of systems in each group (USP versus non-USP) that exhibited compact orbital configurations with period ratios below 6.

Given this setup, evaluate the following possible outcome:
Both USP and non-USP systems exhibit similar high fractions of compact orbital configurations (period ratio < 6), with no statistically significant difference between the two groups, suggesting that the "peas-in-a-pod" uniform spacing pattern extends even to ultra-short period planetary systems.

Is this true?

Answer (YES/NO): NO